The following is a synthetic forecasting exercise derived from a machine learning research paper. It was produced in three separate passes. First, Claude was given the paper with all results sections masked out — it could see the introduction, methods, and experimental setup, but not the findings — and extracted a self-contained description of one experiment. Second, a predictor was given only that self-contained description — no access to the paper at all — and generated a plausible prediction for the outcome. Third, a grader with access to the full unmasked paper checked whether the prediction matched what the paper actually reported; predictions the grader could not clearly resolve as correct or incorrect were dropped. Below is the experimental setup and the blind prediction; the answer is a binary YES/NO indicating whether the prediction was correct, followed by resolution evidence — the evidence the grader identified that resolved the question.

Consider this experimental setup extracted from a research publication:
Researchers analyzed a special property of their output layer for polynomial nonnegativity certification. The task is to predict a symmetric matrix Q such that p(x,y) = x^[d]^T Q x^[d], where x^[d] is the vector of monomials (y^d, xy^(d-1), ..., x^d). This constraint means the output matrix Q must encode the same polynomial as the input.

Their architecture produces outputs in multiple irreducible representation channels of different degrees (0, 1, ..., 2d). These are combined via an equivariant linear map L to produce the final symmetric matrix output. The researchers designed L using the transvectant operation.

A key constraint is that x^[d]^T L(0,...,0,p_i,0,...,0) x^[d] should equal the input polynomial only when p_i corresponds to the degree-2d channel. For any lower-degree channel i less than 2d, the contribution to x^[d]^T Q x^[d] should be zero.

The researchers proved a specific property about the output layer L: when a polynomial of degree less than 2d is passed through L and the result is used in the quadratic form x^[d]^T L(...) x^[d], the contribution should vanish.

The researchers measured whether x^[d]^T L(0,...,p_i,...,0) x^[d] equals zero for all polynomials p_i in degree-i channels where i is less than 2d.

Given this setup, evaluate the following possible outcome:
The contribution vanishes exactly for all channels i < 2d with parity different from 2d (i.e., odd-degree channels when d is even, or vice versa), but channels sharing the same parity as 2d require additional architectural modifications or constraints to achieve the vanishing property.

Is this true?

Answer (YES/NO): NO